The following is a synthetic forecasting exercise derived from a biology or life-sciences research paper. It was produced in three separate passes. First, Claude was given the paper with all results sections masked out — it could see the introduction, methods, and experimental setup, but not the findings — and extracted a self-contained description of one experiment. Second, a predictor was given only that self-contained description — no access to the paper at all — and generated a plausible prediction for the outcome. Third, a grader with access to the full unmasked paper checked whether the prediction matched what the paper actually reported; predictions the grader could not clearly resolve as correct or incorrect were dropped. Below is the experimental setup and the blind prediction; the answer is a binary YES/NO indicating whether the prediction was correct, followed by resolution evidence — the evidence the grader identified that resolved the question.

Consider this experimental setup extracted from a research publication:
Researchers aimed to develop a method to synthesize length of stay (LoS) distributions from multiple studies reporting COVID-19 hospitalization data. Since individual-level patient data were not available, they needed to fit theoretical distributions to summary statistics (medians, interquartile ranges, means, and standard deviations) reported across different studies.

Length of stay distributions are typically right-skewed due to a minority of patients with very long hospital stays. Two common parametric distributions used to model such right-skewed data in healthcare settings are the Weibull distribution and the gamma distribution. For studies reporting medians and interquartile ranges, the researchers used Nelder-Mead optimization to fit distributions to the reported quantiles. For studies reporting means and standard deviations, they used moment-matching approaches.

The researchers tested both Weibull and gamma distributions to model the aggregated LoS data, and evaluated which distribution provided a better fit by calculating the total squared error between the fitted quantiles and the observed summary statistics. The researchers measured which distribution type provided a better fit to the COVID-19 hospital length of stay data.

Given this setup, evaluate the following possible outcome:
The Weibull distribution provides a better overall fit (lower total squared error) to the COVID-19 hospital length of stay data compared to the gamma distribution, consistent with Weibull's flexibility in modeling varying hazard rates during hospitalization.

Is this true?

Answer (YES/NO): YES